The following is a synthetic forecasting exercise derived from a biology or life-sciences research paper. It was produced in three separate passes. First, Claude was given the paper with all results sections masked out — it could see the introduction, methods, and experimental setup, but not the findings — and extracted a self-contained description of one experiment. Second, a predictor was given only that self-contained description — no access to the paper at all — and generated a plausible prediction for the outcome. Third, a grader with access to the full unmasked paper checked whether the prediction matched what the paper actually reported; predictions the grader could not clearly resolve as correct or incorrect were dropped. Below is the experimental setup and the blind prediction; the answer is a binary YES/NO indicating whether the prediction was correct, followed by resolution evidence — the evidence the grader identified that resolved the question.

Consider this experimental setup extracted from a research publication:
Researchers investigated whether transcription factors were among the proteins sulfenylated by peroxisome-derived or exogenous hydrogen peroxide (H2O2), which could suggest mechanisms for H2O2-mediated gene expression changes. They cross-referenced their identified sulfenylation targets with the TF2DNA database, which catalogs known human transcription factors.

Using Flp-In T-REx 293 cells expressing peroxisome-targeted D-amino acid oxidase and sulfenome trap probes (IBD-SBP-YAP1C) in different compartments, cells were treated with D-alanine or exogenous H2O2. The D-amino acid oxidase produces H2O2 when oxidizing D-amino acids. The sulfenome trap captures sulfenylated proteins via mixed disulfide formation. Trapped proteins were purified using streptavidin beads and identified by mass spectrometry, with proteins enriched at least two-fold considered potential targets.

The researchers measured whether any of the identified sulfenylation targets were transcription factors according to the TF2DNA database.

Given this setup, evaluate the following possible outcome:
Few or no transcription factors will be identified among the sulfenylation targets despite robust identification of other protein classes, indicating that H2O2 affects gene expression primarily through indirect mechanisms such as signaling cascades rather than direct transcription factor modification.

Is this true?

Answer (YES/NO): YES